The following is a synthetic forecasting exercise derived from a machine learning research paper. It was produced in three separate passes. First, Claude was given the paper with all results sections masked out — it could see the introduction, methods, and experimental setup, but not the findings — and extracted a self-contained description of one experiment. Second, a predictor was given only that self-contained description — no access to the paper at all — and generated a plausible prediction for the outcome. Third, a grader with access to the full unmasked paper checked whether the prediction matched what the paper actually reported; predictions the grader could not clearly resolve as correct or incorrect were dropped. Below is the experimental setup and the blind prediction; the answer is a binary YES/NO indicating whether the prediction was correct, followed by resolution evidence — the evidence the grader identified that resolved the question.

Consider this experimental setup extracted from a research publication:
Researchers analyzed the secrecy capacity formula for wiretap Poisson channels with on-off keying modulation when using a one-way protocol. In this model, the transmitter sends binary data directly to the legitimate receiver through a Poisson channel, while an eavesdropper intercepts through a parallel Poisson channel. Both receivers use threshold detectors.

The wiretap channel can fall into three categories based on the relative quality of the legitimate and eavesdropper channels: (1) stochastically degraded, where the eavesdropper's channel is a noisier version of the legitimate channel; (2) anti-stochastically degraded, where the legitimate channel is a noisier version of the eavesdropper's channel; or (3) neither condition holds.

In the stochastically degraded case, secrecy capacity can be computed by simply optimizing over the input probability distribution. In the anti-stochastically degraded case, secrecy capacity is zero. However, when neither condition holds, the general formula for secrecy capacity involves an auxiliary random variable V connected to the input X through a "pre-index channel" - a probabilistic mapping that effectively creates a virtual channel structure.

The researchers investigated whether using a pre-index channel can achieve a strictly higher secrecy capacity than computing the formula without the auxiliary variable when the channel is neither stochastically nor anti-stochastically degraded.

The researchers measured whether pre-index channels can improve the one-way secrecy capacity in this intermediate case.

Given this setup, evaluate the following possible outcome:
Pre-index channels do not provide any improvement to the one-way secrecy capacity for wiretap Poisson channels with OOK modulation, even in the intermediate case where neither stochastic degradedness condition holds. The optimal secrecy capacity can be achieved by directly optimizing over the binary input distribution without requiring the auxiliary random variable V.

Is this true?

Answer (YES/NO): NO